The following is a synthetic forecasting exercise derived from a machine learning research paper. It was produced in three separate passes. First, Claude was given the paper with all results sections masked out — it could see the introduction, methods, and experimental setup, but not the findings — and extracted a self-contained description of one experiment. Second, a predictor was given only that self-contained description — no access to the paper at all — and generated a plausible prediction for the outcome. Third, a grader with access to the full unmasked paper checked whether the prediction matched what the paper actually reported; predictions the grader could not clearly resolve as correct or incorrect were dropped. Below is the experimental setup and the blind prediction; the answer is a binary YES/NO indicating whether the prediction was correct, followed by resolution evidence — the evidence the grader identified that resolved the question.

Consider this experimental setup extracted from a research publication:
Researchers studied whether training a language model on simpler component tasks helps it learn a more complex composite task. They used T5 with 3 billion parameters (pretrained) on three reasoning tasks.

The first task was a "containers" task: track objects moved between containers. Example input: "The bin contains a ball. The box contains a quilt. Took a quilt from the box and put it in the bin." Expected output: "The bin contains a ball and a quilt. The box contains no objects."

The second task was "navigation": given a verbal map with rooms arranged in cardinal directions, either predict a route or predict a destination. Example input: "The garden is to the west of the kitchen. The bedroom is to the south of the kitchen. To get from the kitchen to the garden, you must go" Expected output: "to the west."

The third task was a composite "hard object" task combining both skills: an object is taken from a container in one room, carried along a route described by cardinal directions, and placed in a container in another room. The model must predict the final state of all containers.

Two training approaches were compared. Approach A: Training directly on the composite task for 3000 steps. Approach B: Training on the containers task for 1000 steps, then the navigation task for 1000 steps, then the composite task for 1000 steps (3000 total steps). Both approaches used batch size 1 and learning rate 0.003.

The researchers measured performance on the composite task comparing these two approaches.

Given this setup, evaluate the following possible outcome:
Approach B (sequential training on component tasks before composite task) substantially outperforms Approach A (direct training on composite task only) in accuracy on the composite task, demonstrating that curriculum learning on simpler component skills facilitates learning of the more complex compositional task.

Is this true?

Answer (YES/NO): YES